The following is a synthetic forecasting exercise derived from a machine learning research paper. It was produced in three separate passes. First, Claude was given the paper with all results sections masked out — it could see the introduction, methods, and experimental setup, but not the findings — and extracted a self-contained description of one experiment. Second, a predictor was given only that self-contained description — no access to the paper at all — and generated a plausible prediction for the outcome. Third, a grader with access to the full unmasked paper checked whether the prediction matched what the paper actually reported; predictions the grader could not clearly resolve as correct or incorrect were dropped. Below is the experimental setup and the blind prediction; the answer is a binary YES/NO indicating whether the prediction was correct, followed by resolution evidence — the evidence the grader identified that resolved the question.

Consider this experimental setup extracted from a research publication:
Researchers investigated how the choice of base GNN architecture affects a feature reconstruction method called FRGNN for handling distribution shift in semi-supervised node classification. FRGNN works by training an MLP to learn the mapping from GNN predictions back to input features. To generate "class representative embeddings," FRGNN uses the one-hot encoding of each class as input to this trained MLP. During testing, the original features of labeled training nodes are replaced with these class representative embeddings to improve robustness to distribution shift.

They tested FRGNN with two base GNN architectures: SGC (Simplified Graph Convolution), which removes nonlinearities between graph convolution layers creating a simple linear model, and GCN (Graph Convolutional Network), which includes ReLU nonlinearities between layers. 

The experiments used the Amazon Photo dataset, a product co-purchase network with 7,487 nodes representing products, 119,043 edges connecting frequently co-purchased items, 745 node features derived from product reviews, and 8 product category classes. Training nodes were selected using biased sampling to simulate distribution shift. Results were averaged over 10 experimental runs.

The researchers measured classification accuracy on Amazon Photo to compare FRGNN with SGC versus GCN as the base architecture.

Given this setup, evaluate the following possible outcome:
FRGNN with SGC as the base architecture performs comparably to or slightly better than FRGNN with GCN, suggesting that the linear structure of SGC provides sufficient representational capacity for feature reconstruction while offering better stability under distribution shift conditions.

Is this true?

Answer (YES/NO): YES